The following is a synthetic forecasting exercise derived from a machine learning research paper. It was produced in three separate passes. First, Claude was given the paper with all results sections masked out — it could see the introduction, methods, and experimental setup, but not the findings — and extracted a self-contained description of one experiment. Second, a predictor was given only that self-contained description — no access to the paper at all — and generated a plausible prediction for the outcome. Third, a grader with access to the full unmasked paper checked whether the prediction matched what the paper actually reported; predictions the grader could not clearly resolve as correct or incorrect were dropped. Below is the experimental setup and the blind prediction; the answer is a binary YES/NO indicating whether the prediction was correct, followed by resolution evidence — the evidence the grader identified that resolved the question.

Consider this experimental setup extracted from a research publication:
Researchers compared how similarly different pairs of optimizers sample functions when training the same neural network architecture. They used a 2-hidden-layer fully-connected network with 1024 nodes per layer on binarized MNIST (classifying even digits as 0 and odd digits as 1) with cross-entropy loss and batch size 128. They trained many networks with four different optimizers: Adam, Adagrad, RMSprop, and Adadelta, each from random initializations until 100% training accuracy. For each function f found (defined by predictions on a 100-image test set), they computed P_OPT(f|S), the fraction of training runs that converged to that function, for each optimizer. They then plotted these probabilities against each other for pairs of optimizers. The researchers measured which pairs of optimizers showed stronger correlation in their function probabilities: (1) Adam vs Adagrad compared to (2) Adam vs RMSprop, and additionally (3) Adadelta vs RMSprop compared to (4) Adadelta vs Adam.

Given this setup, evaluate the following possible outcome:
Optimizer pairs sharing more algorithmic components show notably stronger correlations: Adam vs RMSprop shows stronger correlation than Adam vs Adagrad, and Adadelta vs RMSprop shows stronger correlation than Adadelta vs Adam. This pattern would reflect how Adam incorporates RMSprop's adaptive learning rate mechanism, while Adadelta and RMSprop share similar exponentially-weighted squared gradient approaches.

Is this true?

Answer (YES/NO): NO